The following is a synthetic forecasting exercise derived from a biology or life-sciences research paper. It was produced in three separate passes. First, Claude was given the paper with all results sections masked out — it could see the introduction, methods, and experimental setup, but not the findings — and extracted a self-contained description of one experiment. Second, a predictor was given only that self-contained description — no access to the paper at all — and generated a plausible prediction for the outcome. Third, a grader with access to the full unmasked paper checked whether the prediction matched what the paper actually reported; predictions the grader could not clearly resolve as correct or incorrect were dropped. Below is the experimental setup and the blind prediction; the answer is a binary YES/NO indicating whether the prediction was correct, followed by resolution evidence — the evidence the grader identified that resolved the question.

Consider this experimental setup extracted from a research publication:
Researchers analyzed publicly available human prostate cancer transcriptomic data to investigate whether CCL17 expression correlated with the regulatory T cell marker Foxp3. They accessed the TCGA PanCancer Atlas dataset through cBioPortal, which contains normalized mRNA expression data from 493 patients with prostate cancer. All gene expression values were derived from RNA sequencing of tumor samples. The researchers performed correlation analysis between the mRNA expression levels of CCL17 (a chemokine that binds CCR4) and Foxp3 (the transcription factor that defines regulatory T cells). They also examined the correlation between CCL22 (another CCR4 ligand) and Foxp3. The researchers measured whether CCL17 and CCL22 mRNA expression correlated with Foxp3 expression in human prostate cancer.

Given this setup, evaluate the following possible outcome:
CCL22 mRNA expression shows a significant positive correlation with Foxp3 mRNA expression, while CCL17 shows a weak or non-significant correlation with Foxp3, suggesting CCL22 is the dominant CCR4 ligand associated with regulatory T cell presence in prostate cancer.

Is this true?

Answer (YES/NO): NO